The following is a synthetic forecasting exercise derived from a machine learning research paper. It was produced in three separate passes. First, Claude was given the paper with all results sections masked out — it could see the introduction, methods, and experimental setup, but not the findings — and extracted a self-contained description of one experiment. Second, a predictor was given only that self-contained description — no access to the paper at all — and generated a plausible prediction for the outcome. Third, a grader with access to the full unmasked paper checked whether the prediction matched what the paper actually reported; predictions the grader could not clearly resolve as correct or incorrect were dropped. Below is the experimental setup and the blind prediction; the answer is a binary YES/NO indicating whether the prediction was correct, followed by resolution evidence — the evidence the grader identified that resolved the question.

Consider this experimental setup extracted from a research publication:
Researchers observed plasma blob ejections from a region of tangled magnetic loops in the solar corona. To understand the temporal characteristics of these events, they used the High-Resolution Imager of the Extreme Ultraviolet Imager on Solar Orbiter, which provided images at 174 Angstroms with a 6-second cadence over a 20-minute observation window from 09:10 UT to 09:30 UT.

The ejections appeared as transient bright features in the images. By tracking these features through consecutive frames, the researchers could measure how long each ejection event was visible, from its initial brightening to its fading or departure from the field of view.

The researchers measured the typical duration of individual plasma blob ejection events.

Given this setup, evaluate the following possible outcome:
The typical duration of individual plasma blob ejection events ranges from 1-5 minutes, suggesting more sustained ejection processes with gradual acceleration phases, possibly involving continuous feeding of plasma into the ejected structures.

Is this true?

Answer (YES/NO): NO